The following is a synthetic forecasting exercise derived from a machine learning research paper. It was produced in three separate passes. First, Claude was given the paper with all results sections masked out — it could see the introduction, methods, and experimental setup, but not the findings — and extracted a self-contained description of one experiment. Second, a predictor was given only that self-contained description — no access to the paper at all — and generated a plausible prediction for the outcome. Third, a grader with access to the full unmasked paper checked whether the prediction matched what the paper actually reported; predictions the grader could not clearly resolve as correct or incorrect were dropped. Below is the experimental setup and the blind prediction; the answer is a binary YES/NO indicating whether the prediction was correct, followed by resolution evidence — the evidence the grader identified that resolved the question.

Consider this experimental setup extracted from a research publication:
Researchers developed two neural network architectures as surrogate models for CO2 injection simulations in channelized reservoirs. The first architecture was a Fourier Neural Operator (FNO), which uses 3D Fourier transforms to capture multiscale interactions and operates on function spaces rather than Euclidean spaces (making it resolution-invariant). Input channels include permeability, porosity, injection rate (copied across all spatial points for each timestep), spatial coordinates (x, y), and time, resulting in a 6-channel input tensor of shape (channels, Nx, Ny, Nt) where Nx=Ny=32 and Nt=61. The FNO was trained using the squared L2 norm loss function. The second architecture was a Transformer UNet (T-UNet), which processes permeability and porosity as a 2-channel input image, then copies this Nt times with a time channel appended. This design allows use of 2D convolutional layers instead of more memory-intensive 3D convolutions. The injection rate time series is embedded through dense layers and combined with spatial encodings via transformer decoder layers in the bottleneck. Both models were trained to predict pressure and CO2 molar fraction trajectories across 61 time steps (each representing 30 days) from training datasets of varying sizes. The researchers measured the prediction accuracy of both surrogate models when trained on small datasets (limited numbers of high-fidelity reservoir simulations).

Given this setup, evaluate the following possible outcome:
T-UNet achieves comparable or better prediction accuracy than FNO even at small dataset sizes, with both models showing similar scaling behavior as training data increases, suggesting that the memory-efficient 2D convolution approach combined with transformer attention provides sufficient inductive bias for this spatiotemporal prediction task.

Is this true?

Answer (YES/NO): NO